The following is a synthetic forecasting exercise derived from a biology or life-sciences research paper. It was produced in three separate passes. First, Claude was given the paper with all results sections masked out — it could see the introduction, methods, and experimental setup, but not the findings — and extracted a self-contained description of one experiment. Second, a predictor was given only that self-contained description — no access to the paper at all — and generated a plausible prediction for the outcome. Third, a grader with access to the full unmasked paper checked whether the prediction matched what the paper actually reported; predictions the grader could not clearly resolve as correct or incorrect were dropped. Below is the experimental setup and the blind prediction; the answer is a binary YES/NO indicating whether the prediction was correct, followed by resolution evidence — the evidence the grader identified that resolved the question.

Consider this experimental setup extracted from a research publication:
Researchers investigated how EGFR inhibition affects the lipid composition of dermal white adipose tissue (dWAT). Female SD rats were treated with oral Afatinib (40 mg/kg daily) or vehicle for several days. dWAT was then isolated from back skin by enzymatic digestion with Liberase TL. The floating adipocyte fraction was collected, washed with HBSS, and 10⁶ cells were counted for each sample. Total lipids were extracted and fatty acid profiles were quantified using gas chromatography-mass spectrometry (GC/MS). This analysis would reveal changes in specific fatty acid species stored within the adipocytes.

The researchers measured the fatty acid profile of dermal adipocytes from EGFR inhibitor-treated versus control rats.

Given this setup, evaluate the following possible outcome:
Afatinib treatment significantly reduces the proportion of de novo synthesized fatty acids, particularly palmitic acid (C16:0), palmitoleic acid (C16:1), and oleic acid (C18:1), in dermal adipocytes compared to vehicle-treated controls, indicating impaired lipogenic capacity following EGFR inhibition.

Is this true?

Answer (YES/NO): NO